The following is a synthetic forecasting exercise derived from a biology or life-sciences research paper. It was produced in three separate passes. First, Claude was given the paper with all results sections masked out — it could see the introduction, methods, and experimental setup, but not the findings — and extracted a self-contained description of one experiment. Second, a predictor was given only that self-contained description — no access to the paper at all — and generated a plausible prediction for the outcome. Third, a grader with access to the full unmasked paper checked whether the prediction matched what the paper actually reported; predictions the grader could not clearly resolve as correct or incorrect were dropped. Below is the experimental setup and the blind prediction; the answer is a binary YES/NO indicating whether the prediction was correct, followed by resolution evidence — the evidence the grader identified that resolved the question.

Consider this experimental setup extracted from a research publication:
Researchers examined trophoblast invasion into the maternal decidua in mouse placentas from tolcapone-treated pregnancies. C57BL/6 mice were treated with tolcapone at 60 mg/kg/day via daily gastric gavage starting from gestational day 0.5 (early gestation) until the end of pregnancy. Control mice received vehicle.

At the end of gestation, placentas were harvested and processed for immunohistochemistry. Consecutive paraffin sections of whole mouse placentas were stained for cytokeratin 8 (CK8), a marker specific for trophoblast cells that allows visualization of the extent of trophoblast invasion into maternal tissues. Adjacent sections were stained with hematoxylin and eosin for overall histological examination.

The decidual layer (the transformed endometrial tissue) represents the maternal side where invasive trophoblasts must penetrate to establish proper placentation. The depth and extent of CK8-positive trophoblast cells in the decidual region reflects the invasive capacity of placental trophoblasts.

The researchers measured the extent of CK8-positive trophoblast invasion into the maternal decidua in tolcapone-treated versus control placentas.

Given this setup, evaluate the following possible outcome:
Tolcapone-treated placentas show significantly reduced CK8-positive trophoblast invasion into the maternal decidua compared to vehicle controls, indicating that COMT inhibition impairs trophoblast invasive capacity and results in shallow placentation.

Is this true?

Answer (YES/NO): YES